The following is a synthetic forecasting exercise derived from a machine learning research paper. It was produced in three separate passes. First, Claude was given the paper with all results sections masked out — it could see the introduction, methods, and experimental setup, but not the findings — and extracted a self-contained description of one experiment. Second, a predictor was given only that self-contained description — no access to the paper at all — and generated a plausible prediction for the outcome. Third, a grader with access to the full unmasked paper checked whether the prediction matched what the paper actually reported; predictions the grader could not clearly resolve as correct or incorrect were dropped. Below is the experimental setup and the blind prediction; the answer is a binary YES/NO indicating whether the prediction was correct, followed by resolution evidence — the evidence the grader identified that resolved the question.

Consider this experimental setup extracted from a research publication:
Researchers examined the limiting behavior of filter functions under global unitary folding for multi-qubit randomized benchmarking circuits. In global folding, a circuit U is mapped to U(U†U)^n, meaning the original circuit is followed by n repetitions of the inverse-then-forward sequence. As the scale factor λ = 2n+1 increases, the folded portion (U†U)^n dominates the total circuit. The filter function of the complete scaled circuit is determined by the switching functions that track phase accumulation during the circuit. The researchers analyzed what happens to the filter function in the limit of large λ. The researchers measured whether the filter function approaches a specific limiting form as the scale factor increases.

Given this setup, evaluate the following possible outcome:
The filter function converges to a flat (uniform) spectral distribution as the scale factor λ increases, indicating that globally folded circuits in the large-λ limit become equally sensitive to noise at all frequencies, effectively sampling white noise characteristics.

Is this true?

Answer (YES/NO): NO